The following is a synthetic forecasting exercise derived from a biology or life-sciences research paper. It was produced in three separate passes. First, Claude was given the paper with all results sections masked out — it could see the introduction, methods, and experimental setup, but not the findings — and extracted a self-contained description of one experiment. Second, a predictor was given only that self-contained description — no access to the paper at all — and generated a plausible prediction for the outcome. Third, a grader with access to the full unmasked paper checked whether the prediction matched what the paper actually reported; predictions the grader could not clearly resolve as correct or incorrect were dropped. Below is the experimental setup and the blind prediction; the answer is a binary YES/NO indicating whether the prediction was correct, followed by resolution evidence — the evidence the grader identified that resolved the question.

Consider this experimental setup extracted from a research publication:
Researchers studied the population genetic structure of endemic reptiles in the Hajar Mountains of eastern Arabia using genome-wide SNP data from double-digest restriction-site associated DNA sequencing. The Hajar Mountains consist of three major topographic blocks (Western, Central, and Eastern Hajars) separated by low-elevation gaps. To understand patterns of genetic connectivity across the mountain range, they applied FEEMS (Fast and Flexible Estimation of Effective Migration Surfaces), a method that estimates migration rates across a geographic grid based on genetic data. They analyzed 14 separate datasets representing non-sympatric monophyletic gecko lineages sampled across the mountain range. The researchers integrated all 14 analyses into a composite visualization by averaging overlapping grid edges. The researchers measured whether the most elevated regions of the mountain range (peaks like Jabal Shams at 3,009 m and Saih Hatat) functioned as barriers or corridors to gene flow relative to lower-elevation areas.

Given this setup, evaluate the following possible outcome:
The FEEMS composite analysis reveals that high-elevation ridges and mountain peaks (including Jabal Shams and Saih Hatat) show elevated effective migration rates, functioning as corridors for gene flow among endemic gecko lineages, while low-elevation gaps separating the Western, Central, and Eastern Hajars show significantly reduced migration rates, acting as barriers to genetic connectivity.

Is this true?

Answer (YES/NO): NO